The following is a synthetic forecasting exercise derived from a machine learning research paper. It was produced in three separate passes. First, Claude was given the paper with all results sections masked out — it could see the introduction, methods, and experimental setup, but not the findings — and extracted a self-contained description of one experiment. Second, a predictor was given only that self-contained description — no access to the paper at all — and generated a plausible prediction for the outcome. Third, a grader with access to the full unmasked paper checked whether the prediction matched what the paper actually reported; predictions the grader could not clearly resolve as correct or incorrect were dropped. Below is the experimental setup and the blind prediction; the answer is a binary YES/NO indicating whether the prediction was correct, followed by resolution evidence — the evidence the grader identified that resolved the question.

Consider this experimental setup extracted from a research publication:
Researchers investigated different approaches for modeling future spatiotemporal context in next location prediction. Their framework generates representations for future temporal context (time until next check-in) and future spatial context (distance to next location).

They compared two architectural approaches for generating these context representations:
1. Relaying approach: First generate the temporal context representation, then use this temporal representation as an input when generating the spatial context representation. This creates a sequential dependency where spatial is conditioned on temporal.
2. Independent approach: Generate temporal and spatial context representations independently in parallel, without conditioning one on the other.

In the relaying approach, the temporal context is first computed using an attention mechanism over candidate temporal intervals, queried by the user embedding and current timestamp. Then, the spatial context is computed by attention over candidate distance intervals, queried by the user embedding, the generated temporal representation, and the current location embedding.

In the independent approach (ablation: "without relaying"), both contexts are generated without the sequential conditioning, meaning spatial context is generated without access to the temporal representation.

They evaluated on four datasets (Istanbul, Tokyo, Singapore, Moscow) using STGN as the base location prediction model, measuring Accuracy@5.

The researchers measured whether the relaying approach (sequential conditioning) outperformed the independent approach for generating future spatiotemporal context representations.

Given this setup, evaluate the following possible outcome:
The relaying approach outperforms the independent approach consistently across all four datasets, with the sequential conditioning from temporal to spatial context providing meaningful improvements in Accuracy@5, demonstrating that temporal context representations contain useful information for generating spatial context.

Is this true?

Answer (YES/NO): YES